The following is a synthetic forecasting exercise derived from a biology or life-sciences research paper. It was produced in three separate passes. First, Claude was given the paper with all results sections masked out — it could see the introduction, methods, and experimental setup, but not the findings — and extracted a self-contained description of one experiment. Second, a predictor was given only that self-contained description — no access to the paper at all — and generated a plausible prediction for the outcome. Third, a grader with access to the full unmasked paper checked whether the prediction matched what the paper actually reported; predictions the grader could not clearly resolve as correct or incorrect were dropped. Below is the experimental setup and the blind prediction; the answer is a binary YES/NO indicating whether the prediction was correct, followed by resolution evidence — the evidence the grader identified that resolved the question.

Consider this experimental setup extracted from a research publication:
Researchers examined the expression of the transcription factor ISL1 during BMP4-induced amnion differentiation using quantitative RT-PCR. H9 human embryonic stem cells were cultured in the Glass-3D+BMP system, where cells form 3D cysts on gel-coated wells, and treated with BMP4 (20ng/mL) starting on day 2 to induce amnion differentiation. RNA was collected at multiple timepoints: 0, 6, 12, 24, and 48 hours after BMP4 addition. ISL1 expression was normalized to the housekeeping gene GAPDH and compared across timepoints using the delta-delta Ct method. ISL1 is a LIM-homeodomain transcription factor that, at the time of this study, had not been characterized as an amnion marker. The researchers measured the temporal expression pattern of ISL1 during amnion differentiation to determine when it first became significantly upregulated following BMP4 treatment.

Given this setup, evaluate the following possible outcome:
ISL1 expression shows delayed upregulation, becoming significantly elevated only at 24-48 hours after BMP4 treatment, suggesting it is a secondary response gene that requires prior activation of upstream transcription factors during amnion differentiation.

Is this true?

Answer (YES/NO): YES